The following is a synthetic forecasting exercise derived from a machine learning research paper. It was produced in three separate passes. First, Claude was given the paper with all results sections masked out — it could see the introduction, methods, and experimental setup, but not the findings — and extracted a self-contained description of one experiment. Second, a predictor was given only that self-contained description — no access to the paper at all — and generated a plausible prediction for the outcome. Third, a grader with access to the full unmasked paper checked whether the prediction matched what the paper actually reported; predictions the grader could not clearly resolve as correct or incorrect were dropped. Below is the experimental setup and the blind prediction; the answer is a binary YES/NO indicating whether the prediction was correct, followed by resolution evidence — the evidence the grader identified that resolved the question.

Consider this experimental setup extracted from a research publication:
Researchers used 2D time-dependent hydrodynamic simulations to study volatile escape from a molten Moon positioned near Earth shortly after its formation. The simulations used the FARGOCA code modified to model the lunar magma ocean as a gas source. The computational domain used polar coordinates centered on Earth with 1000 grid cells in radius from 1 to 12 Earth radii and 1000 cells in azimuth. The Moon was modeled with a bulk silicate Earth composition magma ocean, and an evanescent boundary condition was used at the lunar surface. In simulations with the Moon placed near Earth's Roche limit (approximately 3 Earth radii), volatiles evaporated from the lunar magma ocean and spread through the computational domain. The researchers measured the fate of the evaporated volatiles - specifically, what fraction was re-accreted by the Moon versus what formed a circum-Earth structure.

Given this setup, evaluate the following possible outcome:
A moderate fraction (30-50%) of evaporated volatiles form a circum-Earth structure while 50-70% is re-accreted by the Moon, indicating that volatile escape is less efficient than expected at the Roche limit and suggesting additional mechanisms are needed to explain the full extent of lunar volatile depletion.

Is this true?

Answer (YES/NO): NO